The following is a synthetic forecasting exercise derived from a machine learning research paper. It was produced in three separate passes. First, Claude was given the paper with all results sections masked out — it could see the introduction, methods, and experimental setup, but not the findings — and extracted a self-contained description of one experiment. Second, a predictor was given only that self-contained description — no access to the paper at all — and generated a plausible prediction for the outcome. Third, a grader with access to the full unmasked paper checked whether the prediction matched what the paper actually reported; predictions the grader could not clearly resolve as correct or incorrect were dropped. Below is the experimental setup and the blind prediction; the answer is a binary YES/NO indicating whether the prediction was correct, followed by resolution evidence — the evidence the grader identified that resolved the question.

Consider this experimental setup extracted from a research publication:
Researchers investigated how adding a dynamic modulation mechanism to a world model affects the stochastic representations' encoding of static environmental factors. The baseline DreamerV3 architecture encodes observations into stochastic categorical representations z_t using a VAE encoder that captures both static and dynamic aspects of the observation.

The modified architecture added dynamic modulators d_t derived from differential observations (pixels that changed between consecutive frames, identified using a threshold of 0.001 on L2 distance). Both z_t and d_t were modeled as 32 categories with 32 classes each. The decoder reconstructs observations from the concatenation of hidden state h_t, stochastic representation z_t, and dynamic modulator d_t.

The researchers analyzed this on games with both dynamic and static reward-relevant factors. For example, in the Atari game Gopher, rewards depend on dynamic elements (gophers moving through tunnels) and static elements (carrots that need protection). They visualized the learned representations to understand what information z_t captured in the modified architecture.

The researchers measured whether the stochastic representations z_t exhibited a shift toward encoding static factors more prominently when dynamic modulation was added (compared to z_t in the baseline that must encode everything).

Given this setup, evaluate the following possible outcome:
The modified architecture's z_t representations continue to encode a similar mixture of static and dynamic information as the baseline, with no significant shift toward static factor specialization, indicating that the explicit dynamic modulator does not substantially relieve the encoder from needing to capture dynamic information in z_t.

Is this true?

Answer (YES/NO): NO